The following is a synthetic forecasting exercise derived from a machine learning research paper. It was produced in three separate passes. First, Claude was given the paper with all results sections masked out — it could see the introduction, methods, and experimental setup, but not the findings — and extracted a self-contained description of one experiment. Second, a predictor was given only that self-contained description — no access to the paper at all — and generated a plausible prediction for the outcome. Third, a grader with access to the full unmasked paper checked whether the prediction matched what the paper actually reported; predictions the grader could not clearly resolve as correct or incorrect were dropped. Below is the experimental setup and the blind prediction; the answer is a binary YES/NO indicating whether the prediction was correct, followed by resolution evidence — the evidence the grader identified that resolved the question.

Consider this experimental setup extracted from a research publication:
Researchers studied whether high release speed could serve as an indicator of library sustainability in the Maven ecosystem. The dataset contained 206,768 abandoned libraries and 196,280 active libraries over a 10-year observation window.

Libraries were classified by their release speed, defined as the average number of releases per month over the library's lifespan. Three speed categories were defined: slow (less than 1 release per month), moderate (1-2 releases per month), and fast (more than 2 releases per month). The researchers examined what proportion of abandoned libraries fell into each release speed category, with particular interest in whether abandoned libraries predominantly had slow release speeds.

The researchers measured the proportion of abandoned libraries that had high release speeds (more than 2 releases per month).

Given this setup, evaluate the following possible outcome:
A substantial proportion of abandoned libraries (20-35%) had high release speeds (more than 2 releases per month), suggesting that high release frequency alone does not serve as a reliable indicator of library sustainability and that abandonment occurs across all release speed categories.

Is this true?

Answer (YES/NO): YES